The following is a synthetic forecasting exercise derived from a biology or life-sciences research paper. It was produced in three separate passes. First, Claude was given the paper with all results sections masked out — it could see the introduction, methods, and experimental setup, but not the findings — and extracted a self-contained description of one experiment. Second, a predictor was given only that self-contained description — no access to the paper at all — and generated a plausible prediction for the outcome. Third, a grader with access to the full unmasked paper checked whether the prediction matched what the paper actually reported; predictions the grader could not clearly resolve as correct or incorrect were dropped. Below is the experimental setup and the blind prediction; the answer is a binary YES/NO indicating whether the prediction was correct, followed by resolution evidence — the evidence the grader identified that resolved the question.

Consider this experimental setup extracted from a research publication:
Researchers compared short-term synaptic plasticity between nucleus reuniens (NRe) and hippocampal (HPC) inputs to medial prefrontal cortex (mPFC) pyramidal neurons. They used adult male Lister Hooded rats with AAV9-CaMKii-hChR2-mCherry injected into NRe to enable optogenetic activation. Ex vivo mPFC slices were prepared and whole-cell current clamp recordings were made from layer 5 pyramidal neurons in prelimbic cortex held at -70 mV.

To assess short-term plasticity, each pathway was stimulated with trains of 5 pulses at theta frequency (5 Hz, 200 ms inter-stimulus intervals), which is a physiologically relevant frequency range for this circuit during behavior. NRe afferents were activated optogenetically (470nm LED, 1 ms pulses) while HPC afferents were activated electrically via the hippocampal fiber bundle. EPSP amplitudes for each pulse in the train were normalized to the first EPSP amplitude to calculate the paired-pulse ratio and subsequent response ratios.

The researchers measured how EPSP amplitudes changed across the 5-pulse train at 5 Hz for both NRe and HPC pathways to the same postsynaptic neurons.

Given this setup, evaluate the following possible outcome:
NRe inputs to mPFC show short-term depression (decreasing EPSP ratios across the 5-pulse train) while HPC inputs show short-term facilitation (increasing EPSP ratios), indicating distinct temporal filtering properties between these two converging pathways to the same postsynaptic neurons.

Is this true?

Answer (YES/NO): NO